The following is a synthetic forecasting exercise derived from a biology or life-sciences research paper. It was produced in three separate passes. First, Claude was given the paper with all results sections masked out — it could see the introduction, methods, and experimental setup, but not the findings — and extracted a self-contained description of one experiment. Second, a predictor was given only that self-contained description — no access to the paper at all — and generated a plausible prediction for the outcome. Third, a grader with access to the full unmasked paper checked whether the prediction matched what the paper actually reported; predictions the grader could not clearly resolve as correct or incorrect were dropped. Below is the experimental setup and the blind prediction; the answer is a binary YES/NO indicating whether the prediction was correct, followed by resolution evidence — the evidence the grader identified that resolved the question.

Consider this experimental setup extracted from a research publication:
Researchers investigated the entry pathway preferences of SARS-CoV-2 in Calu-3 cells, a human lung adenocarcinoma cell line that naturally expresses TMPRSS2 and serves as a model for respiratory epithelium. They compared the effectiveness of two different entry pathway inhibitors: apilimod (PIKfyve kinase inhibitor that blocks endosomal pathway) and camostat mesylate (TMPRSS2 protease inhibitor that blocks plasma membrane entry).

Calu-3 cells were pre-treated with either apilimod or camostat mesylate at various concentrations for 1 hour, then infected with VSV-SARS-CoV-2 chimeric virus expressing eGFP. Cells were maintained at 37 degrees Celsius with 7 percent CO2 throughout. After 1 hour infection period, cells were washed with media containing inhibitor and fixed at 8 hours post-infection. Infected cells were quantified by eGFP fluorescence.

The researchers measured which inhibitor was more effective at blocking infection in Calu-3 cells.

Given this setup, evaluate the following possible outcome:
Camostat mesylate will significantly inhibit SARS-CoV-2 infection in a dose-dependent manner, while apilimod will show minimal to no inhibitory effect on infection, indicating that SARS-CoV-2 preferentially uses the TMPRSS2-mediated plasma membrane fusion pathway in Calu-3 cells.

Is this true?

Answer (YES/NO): YES